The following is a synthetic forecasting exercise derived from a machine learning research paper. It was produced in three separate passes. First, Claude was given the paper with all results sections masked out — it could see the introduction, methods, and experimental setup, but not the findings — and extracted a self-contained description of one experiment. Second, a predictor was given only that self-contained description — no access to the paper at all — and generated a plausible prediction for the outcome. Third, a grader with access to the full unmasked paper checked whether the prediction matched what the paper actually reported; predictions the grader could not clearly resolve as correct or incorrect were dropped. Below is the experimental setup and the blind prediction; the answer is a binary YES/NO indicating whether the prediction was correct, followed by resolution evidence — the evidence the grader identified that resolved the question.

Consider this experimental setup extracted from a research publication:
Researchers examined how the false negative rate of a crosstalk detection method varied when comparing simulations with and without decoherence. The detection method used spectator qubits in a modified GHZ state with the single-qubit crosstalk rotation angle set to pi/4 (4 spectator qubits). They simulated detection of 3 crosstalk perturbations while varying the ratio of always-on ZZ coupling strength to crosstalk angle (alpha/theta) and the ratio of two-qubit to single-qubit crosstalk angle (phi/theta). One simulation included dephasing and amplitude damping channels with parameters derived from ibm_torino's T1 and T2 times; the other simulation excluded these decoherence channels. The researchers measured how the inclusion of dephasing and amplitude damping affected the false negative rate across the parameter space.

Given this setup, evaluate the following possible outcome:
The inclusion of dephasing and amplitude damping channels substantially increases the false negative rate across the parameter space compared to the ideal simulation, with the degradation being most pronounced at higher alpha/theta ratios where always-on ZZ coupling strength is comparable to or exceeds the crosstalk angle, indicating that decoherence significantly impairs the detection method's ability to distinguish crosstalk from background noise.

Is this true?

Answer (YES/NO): NO